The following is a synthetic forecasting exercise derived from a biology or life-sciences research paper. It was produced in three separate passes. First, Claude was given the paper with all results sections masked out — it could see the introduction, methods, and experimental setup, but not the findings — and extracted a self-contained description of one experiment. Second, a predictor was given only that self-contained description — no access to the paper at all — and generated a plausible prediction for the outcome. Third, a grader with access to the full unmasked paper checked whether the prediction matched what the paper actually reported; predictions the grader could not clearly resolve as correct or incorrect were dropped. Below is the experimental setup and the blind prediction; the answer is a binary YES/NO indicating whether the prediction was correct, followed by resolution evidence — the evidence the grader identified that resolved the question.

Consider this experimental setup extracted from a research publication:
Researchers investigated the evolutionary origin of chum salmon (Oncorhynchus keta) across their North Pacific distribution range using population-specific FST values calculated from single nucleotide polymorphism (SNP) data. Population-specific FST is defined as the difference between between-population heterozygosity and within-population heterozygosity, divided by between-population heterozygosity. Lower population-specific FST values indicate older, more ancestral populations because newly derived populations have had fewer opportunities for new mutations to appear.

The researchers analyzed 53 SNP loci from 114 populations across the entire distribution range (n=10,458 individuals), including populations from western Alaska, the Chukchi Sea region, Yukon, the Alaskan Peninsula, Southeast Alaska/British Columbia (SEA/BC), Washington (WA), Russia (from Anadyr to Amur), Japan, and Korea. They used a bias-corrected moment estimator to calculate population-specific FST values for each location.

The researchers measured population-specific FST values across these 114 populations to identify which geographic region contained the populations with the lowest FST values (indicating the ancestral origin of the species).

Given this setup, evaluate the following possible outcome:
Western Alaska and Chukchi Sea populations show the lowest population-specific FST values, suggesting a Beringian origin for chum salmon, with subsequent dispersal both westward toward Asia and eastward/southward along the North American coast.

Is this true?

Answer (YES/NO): NO